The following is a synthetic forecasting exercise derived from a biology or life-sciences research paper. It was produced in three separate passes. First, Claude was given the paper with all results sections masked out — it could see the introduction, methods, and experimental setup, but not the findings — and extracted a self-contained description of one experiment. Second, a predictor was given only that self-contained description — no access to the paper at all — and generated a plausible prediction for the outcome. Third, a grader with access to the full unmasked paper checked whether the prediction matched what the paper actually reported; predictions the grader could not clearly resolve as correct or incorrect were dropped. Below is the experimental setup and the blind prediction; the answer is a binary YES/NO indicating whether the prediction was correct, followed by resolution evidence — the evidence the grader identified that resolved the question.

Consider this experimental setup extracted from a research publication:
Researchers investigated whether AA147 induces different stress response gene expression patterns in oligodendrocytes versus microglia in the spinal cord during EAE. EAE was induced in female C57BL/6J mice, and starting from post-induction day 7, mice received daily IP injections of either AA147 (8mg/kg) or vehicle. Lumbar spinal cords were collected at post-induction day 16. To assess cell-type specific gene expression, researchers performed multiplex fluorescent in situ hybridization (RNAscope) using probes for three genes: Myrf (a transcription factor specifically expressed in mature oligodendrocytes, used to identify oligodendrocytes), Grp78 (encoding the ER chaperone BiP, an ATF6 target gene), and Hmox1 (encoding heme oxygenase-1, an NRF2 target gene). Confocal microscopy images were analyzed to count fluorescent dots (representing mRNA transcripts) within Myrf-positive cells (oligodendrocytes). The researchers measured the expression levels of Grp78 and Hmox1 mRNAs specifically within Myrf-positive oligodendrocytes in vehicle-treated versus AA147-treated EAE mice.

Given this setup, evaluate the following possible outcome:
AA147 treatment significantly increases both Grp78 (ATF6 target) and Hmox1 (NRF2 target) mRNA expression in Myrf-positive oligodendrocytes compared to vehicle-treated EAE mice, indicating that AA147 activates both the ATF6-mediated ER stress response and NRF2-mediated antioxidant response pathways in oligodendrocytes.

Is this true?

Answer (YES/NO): NO